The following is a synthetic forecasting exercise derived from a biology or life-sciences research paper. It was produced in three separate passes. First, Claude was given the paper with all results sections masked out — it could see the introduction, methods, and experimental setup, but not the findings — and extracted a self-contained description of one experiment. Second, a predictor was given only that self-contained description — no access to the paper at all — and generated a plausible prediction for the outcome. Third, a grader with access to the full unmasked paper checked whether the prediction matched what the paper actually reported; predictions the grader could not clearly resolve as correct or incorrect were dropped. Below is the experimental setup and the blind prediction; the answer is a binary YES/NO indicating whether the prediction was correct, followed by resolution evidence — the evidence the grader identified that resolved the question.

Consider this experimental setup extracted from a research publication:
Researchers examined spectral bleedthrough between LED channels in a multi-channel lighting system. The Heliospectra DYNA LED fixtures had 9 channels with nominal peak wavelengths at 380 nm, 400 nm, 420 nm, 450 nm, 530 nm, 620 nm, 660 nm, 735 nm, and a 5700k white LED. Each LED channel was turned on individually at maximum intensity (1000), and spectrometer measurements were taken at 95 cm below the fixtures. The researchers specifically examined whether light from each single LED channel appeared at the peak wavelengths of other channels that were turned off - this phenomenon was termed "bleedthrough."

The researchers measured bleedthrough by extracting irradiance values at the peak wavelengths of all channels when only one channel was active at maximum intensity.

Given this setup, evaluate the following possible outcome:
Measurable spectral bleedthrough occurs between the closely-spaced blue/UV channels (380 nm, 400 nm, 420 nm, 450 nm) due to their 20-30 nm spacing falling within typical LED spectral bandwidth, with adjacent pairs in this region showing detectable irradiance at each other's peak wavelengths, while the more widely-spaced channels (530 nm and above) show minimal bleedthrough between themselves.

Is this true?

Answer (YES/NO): NO